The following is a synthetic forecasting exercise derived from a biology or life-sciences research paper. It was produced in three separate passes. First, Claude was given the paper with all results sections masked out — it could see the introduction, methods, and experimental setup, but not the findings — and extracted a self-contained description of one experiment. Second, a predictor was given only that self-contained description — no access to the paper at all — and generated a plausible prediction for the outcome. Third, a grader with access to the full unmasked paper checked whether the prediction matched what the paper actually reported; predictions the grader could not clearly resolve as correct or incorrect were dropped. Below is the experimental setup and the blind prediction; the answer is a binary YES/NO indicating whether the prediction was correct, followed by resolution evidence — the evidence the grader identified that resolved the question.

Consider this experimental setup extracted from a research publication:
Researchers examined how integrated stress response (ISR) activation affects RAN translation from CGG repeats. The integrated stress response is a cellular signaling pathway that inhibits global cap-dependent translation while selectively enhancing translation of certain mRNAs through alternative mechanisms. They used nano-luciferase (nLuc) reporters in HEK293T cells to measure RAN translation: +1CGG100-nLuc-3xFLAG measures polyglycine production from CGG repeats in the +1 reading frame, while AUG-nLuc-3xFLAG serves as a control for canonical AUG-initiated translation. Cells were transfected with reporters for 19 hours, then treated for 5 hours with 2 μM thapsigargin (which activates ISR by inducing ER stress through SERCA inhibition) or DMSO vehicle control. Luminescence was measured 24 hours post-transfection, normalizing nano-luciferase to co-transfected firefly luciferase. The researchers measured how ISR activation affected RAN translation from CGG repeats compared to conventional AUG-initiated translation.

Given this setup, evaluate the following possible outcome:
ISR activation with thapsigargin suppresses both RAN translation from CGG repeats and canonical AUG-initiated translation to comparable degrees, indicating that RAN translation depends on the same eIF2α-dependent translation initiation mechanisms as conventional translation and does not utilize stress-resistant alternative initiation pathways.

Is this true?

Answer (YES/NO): NO